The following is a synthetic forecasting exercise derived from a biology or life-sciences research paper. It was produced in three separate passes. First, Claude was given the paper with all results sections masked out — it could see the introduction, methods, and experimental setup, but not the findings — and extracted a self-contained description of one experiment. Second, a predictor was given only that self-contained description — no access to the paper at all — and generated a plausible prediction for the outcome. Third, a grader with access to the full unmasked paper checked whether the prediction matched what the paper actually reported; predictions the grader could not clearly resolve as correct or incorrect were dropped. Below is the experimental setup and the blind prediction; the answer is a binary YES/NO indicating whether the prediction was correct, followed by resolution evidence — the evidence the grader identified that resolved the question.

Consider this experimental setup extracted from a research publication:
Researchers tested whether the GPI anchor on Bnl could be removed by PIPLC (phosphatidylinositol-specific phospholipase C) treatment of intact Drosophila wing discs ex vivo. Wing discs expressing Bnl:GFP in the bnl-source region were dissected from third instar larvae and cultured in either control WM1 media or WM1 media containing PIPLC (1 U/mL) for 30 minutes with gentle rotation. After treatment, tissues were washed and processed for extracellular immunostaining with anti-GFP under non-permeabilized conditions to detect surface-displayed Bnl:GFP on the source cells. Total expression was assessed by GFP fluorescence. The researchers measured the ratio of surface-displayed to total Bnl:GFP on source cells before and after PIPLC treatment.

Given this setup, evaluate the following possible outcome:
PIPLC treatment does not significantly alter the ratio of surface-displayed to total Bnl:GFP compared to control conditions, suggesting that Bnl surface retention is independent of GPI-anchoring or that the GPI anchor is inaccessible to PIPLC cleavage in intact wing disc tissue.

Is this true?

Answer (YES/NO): NO